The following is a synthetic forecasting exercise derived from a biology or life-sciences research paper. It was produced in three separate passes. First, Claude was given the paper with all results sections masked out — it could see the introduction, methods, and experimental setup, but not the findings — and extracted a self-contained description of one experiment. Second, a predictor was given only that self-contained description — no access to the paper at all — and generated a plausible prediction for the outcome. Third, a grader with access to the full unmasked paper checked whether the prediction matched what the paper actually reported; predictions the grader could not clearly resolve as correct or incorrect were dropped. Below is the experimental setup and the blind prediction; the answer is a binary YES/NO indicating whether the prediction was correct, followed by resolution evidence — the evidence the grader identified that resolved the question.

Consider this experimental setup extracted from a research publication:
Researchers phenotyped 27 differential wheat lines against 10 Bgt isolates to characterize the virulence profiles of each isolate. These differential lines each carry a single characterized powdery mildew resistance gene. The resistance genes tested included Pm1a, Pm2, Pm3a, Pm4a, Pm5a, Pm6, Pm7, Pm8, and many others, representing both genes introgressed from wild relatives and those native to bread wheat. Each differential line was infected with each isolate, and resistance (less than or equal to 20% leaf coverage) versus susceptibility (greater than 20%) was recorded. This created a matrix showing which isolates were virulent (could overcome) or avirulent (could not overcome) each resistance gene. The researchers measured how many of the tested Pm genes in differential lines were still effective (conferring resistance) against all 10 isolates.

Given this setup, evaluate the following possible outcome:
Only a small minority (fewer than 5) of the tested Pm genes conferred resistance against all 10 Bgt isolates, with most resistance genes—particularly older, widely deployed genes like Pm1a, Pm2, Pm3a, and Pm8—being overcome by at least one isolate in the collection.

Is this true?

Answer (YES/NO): YES